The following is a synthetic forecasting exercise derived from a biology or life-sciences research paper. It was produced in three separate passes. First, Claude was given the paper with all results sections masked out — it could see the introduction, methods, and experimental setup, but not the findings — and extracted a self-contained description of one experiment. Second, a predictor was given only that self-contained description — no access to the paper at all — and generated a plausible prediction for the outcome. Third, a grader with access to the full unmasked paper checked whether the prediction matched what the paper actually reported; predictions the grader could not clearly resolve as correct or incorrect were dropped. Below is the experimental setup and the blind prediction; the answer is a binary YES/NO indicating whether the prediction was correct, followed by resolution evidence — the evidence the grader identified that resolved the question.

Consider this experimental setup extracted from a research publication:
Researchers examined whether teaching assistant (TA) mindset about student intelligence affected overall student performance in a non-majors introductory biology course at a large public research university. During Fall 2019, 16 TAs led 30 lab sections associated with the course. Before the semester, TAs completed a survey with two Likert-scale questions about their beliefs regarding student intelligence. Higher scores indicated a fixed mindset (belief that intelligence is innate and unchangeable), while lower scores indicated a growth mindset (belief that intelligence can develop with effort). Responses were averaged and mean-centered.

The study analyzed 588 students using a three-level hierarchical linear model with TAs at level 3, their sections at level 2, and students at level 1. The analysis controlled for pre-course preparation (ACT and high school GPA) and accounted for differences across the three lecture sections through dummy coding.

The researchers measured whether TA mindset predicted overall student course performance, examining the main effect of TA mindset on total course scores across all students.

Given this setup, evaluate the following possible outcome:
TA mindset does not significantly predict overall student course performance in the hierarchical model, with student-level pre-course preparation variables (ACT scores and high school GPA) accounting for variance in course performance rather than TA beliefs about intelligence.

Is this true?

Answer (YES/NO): NO